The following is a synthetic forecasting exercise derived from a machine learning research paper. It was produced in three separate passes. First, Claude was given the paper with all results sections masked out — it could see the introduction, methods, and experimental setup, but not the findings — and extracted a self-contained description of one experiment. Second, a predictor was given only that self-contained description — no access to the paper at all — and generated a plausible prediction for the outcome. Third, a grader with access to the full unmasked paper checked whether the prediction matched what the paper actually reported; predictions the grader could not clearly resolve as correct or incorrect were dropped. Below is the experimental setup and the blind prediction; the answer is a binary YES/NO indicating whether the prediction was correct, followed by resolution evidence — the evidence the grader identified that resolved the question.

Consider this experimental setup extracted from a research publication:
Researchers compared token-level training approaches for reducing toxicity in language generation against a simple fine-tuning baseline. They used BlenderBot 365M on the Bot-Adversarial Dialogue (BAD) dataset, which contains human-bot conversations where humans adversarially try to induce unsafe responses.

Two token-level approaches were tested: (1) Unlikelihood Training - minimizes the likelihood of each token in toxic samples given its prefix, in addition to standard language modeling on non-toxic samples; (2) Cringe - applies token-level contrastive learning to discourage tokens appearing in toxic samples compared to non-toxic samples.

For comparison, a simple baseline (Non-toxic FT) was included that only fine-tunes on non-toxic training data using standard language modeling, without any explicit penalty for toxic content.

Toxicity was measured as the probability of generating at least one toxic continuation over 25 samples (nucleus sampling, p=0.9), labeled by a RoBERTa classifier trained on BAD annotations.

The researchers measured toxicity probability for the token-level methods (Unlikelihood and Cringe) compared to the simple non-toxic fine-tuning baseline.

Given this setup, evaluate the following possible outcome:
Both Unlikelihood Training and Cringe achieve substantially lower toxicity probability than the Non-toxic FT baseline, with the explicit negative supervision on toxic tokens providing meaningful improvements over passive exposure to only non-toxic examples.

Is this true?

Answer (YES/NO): NO